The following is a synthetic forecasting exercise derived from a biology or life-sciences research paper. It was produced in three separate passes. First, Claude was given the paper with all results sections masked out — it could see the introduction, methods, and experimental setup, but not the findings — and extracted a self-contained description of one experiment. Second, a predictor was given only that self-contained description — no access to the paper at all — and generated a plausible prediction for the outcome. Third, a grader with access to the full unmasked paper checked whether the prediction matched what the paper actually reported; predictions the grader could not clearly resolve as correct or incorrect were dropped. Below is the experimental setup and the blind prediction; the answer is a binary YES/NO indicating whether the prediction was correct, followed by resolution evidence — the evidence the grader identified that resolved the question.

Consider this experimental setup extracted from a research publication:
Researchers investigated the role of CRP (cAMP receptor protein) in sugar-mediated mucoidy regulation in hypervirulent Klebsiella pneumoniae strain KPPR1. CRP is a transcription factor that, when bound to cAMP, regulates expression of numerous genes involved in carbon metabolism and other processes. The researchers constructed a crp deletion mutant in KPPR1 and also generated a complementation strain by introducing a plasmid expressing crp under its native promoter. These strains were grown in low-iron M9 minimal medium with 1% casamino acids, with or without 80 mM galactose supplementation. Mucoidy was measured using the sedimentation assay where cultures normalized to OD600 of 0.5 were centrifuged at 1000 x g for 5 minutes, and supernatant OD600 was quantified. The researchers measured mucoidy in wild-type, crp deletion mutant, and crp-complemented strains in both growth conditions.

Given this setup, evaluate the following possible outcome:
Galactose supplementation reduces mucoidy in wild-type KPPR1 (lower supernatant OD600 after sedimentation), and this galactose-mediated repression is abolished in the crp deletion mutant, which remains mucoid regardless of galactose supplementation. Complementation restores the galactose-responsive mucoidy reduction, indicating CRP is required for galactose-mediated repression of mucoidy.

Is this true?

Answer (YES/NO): NO